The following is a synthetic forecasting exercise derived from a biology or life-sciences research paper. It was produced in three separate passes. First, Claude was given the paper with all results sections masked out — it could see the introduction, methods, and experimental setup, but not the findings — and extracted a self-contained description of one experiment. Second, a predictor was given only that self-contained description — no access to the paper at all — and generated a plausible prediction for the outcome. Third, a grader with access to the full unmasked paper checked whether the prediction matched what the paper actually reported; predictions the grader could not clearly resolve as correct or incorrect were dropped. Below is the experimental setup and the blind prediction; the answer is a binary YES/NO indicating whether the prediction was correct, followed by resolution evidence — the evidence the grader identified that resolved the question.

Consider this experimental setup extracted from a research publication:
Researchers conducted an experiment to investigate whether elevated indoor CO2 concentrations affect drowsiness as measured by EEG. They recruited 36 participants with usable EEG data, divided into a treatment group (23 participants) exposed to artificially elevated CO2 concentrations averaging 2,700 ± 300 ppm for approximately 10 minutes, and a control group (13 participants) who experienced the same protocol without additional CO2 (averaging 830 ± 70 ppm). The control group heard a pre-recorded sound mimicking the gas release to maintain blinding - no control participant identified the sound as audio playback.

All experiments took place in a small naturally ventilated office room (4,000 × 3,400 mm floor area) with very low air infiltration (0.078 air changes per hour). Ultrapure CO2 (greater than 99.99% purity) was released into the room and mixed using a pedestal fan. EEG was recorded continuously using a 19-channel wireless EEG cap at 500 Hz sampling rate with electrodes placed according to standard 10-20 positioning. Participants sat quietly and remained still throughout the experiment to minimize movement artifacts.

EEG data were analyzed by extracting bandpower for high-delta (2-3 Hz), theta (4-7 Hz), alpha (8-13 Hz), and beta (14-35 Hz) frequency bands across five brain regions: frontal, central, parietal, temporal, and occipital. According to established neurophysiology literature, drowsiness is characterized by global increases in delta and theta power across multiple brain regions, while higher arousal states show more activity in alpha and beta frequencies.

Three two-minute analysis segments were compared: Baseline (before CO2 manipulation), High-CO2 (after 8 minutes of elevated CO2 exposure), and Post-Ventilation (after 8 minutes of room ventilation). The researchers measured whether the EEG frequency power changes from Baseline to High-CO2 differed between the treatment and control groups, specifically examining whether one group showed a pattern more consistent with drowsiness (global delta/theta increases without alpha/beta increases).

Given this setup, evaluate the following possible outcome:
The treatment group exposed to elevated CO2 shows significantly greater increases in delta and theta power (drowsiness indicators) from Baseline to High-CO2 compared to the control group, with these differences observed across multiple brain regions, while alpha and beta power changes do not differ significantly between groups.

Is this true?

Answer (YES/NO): NO